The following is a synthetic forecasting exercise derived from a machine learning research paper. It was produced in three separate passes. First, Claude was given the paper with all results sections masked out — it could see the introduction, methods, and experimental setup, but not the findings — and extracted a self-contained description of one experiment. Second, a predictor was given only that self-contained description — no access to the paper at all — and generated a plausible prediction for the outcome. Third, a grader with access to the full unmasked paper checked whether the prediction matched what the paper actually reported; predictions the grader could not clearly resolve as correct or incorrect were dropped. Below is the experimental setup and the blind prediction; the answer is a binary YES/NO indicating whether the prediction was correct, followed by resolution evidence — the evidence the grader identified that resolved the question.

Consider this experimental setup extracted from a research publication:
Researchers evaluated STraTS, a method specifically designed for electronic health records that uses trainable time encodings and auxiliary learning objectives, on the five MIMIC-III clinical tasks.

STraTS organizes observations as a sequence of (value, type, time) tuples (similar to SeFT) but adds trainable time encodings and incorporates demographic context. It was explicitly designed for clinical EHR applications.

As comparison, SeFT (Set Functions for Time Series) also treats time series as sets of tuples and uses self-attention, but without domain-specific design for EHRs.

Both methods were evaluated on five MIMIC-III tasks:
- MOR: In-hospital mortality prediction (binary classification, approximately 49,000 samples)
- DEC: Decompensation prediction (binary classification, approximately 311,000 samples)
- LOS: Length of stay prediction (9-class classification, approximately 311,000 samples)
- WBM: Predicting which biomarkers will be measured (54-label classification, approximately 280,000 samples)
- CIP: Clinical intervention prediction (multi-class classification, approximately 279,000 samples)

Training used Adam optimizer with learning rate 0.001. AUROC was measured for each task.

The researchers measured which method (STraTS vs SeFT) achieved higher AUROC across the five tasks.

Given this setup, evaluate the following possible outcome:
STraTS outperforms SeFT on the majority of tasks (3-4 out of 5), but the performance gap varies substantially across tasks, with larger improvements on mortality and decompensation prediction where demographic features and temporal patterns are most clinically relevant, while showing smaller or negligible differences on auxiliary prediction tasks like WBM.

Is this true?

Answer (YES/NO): NO